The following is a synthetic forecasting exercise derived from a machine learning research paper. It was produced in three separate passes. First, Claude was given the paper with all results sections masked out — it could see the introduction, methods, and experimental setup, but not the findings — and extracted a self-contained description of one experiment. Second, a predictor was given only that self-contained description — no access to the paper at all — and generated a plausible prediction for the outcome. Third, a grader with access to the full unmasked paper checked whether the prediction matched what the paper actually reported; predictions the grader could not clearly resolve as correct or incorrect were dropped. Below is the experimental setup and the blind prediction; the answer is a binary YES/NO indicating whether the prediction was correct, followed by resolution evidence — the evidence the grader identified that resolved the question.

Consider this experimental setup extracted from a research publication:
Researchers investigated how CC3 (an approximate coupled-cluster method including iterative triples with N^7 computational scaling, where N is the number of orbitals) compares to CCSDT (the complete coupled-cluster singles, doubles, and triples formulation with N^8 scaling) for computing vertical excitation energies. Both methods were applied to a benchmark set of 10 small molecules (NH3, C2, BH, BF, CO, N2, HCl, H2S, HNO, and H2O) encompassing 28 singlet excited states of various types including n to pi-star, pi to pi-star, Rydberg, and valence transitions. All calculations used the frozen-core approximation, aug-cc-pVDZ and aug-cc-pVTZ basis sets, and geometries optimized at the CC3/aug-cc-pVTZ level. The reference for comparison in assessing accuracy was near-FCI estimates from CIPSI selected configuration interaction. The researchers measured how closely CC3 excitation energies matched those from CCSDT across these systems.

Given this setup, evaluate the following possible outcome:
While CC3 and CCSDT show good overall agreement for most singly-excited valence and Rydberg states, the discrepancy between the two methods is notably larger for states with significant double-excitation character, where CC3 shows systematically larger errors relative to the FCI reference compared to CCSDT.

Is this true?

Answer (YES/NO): YES